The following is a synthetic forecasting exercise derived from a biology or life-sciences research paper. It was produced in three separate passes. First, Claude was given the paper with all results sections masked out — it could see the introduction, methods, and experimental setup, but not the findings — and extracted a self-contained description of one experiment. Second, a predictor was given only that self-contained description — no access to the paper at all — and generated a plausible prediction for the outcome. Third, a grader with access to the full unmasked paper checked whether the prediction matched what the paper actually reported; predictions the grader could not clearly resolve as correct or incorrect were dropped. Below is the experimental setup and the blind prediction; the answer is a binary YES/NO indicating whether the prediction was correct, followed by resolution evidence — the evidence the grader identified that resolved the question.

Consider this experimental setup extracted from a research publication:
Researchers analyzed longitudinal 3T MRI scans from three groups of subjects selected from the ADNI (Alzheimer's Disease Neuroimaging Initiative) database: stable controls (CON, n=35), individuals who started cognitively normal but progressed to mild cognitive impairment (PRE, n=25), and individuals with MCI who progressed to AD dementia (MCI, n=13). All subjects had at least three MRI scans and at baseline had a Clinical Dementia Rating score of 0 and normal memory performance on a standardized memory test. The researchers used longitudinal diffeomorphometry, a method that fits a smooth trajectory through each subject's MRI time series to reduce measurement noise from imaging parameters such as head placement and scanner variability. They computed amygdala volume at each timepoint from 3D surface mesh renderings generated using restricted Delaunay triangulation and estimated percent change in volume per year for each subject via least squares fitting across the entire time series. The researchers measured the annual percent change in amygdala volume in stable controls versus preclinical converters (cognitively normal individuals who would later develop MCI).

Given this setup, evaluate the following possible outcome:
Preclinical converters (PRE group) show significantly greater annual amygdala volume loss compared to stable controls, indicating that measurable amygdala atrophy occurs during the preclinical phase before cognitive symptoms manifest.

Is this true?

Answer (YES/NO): YES